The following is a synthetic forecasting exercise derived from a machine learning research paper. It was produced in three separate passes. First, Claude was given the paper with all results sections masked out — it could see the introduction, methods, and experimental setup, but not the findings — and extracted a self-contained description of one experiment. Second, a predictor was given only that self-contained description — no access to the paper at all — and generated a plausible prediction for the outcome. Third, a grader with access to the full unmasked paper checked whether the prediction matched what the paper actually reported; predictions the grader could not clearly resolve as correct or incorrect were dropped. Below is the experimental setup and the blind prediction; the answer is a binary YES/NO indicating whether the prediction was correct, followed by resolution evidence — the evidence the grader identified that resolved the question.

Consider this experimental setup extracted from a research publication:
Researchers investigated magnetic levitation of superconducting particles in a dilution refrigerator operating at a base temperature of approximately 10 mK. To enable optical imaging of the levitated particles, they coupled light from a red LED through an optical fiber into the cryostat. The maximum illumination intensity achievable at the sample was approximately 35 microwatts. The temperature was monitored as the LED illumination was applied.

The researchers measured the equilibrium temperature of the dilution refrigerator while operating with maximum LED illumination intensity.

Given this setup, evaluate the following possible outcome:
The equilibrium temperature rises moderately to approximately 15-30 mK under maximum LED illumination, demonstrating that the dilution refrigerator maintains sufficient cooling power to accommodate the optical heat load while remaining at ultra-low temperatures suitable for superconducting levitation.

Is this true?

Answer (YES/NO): NO